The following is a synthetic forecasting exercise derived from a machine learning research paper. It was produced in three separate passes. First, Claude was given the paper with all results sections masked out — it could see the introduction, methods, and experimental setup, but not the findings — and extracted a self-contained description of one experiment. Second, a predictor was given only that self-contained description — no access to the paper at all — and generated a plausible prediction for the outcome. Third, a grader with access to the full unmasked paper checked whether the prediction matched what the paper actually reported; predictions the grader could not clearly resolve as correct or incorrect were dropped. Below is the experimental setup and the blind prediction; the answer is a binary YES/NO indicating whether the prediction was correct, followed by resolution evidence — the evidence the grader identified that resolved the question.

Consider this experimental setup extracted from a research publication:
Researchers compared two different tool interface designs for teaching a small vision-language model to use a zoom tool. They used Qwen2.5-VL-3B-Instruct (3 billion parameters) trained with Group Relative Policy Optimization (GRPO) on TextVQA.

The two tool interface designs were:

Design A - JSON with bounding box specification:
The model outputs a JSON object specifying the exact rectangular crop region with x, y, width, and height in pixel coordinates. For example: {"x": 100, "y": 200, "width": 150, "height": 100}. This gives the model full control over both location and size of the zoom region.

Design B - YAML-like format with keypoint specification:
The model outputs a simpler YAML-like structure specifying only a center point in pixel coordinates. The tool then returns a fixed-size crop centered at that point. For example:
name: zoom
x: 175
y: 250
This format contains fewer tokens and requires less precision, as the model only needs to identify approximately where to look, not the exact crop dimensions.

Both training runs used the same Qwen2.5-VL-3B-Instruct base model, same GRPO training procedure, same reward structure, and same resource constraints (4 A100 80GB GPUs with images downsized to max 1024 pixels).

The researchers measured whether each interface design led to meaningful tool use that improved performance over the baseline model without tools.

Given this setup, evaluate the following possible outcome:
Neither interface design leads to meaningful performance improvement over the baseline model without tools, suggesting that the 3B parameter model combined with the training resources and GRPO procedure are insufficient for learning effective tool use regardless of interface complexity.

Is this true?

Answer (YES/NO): NO